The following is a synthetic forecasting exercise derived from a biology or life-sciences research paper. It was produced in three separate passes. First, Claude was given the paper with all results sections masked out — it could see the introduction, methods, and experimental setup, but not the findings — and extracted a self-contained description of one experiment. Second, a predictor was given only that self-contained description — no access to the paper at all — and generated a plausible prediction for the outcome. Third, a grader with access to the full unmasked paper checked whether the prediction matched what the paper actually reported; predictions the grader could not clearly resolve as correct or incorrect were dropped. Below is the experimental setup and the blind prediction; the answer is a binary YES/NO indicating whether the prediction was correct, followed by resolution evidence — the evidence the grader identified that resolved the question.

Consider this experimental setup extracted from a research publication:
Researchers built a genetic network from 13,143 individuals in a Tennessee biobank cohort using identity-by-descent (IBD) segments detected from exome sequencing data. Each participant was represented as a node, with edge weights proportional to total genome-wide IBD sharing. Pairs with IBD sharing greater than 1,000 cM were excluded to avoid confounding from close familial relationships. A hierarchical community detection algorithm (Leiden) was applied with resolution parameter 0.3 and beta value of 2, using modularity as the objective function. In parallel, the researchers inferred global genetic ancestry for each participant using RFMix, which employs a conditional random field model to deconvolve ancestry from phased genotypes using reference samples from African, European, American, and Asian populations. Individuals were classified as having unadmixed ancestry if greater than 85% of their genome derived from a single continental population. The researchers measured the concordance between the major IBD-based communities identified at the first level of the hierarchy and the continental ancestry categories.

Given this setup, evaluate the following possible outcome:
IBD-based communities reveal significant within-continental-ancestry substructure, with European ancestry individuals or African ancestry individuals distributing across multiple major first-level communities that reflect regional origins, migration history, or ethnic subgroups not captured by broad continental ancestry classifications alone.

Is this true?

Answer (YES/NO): NO